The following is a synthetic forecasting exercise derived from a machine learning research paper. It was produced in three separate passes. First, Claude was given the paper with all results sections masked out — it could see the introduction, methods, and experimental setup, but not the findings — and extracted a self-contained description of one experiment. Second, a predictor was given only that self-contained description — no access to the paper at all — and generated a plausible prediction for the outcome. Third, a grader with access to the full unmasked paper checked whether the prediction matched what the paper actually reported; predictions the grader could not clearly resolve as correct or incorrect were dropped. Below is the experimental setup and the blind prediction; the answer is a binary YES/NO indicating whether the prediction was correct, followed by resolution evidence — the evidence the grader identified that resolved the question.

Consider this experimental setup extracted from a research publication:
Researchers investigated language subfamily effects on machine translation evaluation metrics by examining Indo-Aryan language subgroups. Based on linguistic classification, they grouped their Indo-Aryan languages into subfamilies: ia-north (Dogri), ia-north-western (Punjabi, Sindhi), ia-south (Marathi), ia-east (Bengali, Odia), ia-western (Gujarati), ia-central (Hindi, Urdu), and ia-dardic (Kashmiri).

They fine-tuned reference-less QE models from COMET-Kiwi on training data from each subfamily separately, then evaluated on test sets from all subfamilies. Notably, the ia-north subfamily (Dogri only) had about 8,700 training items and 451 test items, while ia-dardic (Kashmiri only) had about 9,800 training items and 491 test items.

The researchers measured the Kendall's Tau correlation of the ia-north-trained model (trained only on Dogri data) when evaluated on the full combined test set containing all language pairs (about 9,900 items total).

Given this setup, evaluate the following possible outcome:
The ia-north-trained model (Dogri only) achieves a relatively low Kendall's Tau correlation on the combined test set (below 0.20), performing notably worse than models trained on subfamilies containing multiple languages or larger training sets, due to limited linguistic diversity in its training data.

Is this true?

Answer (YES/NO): NO